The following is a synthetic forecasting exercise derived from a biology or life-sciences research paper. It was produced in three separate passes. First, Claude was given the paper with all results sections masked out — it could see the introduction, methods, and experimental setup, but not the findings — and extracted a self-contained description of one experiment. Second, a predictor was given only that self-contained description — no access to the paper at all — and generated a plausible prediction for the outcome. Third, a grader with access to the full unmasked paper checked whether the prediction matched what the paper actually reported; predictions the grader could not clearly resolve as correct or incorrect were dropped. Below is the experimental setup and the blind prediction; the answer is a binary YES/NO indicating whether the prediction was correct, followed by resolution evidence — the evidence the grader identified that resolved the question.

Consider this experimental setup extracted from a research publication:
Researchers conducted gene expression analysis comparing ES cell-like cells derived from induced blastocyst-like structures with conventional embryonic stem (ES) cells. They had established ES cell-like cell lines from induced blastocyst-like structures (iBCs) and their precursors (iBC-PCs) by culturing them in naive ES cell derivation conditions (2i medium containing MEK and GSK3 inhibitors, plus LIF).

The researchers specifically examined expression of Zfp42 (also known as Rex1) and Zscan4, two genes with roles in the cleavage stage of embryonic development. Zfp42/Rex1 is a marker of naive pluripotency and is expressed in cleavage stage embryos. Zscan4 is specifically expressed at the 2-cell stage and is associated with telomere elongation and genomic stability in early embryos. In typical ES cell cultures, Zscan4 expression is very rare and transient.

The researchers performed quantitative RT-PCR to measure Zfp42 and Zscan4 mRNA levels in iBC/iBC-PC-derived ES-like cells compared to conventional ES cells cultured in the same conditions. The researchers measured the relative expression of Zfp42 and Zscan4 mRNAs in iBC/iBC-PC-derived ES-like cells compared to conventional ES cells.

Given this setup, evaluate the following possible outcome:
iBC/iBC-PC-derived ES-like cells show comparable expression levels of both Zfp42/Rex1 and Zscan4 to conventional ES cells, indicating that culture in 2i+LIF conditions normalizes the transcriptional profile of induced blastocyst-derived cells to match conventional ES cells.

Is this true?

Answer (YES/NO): NO